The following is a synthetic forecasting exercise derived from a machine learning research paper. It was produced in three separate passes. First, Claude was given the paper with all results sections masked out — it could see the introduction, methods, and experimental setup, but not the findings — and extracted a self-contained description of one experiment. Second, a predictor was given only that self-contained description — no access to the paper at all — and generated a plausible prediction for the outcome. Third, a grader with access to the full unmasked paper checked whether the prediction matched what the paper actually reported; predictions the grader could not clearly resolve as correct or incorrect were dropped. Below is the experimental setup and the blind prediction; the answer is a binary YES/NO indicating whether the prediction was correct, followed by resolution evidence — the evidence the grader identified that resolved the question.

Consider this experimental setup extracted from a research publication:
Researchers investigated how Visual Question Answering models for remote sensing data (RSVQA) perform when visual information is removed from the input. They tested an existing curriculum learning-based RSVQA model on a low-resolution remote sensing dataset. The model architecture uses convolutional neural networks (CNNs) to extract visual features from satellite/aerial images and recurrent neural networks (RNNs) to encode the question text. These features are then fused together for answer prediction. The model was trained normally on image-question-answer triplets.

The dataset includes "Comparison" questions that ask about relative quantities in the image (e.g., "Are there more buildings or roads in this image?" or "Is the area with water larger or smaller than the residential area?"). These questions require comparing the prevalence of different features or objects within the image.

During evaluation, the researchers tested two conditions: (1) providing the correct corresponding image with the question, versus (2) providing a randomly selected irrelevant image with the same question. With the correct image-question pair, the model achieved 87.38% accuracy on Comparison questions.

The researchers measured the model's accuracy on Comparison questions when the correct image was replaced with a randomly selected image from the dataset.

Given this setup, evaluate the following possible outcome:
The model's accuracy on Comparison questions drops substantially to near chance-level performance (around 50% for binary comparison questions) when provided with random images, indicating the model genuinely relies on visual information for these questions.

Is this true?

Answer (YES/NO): NO